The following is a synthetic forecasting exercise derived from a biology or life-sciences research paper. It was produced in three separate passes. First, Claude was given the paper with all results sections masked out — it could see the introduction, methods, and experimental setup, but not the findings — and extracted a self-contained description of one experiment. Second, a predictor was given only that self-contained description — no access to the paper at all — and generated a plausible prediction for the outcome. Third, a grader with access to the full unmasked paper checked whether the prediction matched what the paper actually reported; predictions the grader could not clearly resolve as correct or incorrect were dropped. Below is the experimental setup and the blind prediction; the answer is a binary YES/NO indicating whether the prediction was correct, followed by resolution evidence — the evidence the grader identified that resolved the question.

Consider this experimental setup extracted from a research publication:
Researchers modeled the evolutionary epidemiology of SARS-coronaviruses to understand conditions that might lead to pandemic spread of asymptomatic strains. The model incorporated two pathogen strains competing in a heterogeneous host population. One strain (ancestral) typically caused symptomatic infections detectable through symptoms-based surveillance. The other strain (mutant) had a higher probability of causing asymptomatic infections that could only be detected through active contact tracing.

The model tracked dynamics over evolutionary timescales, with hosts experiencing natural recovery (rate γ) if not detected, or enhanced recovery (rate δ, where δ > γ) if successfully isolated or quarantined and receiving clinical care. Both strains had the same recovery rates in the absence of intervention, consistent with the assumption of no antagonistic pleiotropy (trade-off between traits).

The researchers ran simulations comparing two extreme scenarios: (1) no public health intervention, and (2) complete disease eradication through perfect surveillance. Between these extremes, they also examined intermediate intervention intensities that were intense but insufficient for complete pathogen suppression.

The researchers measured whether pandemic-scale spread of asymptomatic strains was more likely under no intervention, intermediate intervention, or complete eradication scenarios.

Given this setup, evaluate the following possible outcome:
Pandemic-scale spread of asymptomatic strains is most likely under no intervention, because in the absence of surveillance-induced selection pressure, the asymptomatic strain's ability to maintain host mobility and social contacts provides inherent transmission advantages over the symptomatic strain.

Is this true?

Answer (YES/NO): NO